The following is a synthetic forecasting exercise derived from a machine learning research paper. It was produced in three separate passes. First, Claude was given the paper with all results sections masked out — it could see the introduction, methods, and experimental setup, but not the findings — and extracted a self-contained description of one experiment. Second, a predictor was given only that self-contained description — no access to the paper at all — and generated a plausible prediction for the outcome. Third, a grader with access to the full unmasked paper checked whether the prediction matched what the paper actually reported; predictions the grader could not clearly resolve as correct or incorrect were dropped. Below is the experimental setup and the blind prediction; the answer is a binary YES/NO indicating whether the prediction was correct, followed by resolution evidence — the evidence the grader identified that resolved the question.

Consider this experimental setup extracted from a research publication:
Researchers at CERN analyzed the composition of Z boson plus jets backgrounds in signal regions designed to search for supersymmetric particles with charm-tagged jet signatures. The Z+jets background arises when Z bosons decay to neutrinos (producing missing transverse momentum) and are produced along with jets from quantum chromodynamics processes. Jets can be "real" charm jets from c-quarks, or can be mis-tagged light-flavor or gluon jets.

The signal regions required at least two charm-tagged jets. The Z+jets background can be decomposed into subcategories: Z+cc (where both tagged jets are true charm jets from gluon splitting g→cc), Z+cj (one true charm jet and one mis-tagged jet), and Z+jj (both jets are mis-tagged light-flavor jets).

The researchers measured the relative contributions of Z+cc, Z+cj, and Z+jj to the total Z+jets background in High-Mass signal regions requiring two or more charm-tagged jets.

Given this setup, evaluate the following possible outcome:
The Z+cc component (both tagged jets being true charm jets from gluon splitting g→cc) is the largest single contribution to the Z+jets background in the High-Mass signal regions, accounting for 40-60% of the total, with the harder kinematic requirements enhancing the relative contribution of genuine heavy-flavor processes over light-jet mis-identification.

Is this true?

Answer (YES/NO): NO